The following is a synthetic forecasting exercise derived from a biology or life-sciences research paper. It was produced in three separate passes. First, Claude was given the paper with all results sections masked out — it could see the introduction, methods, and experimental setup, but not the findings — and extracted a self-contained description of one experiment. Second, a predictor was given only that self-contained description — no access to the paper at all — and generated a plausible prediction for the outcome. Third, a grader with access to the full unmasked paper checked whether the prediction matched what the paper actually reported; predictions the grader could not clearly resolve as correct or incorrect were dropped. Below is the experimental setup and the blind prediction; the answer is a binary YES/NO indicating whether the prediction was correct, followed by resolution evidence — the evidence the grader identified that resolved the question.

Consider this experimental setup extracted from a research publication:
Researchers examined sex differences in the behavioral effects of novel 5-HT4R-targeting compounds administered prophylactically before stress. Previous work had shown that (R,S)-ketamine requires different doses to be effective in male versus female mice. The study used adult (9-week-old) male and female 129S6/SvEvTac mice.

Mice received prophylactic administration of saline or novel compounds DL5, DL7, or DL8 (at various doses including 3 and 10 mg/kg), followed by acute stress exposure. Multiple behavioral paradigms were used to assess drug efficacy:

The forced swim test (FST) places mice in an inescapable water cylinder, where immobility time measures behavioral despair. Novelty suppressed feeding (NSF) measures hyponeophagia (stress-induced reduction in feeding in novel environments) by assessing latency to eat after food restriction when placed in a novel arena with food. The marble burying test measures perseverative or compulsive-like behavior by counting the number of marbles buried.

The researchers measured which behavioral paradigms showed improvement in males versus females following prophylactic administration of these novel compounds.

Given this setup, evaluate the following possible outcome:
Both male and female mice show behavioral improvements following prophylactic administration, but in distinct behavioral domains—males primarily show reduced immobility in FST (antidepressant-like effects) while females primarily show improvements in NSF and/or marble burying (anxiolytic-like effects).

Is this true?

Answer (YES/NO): NO